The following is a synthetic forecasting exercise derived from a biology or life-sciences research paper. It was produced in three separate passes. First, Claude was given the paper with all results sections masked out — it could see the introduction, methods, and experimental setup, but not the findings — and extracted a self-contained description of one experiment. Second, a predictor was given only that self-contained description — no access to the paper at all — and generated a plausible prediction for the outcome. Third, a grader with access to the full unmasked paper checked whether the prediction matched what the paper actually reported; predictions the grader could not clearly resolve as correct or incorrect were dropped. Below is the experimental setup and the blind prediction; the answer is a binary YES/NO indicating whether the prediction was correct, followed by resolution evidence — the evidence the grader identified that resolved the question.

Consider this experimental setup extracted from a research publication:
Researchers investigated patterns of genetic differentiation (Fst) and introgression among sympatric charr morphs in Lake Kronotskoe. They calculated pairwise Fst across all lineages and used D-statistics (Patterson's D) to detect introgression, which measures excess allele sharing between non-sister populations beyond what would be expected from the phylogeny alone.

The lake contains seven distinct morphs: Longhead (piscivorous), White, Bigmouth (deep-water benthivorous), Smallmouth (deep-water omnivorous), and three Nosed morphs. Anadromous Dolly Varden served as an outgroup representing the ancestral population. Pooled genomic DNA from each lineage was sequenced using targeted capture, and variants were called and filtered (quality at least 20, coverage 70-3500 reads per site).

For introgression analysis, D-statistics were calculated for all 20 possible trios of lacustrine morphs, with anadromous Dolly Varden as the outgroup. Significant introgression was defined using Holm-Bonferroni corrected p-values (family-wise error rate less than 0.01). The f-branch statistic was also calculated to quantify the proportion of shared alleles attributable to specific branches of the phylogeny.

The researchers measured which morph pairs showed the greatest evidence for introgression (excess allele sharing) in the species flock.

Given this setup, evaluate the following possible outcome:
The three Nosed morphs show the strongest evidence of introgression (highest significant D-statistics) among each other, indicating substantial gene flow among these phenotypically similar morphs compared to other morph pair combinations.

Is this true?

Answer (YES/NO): NO